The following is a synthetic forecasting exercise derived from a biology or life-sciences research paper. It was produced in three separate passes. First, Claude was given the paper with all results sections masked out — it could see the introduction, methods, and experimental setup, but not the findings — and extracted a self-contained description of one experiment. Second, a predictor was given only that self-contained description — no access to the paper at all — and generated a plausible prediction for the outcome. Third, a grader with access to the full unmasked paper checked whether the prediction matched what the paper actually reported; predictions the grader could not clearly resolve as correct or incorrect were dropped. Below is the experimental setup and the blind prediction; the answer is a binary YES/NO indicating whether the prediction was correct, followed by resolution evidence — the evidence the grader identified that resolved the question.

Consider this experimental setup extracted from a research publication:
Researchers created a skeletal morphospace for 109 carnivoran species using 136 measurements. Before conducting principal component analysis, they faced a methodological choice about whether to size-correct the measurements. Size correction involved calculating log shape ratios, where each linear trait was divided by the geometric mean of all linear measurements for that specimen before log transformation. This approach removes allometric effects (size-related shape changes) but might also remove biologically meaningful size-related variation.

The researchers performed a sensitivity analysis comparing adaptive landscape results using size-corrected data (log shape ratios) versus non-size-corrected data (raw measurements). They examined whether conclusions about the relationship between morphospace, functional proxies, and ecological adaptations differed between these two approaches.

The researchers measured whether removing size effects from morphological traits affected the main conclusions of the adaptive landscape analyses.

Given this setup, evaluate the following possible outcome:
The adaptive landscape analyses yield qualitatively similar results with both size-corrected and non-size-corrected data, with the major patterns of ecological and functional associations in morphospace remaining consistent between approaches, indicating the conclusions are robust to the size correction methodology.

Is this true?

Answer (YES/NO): YES